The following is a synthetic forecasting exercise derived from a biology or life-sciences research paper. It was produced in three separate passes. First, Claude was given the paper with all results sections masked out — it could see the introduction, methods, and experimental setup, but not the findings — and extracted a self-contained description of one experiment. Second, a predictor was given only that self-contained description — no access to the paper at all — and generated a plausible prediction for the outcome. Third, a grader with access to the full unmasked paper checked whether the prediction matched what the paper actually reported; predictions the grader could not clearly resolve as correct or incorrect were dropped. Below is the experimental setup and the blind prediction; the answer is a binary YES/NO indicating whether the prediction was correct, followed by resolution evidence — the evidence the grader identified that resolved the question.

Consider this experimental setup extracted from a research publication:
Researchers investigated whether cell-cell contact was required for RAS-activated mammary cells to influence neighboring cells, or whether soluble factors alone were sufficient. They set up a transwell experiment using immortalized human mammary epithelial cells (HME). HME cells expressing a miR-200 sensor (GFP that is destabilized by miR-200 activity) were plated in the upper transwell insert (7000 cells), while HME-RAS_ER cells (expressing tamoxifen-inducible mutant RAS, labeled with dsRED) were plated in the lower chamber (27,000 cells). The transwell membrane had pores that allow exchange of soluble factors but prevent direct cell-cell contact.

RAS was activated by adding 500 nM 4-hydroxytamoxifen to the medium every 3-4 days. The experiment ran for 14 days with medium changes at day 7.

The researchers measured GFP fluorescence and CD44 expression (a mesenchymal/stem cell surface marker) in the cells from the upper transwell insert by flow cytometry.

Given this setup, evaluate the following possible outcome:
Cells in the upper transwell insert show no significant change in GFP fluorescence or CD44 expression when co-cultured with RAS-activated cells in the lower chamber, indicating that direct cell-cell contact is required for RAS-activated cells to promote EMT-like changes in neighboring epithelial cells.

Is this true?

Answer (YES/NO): NO